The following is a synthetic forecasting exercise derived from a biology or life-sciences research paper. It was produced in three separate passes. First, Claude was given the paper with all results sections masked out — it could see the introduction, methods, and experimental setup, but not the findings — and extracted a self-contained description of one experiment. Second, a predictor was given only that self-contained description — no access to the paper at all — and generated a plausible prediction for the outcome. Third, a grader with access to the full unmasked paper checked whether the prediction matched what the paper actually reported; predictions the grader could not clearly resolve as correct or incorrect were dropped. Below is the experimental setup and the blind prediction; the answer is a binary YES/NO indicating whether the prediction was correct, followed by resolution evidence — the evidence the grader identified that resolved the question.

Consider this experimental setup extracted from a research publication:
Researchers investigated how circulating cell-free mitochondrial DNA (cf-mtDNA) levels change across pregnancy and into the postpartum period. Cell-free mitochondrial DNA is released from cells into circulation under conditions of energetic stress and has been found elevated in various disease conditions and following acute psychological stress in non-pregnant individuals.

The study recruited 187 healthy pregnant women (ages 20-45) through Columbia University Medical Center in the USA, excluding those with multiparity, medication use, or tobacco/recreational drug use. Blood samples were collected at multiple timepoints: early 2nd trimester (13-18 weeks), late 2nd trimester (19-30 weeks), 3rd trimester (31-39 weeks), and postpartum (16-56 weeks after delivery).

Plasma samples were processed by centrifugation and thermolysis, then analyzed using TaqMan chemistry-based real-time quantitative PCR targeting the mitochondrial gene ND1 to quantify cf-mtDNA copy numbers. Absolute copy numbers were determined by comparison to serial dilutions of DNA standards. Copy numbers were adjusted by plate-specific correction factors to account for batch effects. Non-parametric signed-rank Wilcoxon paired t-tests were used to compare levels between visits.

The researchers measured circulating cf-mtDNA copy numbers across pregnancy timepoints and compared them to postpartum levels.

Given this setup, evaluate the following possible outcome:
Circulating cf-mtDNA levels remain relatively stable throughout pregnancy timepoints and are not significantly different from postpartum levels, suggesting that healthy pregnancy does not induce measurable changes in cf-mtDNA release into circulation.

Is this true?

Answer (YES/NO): YES